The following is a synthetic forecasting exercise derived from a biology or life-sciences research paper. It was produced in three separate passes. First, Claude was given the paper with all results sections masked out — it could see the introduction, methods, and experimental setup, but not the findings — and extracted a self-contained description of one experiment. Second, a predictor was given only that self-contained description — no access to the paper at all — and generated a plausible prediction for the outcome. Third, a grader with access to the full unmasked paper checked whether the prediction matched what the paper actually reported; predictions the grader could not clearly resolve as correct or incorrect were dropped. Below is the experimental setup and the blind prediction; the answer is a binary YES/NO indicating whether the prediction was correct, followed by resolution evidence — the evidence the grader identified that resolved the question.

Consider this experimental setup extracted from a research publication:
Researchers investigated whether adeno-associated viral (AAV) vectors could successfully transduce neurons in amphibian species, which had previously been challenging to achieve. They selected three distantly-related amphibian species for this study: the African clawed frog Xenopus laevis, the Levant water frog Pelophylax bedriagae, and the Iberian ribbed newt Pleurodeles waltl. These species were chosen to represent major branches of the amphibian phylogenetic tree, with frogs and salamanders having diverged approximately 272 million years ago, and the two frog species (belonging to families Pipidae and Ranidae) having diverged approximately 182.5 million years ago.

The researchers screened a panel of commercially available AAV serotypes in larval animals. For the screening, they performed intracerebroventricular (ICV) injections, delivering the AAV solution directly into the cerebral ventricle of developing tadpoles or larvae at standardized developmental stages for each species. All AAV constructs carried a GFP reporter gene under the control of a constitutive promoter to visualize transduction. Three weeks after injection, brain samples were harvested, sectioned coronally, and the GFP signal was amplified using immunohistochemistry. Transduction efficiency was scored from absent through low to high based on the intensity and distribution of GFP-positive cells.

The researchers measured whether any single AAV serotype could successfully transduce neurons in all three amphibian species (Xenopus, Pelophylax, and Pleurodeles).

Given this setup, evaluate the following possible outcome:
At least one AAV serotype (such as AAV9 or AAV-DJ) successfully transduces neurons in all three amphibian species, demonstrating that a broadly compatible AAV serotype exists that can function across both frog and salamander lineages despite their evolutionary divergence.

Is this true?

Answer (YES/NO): NO